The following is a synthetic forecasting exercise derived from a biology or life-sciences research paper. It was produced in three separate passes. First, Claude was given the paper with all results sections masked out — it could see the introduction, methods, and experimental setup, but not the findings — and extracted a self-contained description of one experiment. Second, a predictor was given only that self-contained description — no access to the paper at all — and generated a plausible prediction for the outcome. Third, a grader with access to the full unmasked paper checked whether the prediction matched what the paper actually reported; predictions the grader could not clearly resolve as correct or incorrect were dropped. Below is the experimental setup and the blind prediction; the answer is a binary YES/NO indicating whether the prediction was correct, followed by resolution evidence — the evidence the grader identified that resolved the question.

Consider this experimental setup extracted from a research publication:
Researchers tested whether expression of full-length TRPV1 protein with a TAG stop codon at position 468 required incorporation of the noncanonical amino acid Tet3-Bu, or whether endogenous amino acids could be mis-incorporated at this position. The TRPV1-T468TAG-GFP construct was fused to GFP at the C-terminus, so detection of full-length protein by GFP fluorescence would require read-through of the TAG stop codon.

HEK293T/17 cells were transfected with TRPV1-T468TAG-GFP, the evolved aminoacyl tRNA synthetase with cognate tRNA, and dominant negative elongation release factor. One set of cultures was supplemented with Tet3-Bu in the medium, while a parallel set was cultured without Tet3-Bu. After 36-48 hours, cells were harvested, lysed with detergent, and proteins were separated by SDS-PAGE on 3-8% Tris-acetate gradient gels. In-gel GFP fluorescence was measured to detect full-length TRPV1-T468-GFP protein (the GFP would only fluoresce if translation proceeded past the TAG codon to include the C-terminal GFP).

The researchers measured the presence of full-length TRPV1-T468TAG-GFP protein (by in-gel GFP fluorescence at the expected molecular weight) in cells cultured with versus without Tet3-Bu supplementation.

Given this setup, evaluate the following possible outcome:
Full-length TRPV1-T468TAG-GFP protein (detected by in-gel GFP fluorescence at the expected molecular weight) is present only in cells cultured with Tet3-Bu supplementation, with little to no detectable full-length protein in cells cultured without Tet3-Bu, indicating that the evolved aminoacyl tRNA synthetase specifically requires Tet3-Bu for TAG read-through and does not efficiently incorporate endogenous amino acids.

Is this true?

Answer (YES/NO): YES